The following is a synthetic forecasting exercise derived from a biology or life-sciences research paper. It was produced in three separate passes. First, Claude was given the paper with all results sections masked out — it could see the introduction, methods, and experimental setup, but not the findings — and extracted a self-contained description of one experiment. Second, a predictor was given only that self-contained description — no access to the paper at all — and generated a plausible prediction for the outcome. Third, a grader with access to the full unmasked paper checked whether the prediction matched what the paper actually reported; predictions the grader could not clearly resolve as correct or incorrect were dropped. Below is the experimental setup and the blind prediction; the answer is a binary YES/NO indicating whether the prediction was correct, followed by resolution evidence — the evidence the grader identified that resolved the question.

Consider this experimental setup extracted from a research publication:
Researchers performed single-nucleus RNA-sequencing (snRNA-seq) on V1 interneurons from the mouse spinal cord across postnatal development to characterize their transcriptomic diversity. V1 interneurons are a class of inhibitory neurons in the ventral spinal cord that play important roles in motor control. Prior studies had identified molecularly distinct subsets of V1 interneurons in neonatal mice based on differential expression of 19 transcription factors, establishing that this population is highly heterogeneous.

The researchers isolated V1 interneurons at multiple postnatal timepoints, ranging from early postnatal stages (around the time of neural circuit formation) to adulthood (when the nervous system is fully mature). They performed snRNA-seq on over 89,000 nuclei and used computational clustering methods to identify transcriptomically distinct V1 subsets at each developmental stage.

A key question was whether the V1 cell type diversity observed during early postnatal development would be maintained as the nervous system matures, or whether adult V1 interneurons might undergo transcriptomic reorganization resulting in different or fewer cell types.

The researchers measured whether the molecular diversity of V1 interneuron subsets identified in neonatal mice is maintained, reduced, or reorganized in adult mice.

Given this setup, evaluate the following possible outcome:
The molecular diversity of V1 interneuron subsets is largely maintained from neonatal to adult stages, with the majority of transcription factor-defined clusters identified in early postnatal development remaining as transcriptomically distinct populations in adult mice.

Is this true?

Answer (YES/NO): YES